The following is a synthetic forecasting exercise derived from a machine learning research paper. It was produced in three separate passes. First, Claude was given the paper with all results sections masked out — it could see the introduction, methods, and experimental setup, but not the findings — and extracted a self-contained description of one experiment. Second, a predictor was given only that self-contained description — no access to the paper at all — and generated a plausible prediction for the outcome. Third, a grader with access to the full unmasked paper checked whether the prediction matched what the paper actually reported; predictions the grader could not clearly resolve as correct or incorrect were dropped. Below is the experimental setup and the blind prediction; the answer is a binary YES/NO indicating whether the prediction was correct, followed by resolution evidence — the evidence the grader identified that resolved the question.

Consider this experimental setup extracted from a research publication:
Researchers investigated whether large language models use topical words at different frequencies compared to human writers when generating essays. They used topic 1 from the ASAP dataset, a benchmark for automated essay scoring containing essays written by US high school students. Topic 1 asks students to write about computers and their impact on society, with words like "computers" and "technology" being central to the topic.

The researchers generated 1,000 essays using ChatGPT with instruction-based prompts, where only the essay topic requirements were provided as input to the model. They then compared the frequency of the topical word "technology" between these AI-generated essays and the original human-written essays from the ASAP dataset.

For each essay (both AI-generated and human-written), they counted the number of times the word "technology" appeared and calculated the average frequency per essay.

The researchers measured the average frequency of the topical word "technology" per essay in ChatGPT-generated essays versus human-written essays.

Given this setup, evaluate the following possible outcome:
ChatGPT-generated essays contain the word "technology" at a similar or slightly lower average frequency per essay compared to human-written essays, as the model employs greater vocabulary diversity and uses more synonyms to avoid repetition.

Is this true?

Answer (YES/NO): NO